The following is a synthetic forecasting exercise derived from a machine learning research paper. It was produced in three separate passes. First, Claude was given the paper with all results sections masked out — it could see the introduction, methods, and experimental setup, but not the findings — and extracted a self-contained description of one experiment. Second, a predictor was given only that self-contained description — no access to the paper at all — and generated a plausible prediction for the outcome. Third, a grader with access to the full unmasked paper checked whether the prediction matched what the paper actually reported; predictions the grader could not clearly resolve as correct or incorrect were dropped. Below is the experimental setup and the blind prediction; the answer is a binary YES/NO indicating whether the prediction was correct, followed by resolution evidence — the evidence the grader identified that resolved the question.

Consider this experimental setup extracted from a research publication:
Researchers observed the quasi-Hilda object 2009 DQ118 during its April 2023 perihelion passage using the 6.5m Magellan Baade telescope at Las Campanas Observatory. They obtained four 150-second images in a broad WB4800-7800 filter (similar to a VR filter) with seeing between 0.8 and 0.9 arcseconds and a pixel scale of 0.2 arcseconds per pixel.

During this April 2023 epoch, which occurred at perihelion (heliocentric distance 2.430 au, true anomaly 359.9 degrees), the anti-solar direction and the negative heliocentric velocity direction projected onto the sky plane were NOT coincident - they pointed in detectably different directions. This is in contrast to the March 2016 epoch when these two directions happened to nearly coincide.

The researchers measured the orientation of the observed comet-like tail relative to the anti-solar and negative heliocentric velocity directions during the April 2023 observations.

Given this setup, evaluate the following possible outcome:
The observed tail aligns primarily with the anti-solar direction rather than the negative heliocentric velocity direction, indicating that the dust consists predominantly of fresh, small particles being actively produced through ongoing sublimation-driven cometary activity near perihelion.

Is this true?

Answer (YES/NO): NO